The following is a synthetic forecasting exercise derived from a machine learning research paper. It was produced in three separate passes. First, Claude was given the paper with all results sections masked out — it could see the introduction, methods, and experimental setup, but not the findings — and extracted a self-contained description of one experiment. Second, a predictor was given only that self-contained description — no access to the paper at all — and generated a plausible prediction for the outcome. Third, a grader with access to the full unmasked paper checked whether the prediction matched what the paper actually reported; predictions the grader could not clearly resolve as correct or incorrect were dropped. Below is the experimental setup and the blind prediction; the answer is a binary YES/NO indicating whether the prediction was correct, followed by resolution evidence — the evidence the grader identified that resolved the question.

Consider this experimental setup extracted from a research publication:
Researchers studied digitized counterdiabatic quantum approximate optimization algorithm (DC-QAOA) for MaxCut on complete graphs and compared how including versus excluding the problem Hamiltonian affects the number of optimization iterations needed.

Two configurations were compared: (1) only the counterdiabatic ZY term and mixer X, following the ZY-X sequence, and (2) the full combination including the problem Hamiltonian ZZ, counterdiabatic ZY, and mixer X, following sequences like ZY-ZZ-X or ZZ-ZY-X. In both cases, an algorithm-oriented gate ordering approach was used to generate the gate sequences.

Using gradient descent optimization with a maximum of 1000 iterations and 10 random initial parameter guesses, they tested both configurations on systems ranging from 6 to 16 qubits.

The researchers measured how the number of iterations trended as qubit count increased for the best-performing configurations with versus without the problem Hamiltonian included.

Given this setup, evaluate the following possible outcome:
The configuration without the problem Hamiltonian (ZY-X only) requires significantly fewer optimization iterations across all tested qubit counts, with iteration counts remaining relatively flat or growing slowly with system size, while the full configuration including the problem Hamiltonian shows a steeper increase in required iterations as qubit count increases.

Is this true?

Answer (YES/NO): NO